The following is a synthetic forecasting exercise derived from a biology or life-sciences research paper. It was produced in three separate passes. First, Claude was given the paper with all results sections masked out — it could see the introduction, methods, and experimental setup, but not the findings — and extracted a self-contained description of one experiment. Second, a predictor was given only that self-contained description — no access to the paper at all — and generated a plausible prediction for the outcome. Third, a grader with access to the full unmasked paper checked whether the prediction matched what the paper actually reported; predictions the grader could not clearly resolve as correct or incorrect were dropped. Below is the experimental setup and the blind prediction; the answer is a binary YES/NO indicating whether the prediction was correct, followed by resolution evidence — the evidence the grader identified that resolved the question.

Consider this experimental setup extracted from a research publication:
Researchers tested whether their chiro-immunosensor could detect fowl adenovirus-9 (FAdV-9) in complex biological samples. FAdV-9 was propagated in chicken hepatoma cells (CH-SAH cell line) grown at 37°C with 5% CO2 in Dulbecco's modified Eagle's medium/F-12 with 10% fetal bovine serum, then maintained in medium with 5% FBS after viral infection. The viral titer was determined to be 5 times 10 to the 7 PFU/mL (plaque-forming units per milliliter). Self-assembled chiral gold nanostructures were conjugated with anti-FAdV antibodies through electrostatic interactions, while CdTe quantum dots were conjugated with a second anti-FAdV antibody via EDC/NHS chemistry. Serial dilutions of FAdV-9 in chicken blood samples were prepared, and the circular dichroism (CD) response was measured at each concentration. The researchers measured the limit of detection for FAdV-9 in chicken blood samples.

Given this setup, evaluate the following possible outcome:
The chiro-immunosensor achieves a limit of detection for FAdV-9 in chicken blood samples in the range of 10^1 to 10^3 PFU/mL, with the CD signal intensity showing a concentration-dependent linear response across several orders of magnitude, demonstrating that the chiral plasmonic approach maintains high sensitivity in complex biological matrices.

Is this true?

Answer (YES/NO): YES